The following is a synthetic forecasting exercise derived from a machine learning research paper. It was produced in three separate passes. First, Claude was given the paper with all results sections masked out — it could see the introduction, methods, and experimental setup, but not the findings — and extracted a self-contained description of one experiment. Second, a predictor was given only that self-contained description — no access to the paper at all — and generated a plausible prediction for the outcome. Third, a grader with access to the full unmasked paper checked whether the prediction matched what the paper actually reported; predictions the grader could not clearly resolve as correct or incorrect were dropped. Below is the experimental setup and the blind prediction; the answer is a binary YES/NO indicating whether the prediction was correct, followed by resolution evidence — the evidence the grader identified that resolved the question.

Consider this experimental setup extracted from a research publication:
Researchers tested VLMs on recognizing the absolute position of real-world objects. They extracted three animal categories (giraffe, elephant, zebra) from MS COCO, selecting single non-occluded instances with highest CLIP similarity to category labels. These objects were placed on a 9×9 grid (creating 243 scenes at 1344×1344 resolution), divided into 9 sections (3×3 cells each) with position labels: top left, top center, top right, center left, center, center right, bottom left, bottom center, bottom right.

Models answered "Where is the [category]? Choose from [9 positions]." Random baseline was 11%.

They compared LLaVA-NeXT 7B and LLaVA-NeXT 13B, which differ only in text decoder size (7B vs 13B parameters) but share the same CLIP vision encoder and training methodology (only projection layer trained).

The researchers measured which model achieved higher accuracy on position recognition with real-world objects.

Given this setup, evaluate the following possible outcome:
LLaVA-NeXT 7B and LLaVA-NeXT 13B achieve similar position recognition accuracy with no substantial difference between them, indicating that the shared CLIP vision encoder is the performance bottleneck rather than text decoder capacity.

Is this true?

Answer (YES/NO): NO